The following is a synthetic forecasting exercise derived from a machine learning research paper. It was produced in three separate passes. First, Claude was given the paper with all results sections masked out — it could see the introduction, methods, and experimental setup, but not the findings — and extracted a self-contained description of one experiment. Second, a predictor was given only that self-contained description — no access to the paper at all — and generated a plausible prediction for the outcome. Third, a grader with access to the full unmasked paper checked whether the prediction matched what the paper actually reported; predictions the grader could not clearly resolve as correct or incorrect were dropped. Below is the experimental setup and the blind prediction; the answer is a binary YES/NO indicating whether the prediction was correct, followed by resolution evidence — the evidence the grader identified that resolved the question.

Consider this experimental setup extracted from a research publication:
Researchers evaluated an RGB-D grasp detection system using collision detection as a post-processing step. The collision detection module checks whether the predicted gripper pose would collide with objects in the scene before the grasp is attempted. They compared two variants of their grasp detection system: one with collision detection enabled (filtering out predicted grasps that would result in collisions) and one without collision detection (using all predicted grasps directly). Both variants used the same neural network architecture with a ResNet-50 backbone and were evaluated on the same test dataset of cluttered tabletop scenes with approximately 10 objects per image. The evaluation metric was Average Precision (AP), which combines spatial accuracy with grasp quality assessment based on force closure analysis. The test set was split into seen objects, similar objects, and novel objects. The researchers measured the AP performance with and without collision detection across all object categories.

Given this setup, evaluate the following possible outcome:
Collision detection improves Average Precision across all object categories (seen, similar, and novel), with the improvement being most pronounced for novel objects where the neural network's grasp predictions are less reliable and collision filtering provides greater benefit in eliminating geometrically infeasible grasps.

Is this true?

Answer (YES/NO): NO